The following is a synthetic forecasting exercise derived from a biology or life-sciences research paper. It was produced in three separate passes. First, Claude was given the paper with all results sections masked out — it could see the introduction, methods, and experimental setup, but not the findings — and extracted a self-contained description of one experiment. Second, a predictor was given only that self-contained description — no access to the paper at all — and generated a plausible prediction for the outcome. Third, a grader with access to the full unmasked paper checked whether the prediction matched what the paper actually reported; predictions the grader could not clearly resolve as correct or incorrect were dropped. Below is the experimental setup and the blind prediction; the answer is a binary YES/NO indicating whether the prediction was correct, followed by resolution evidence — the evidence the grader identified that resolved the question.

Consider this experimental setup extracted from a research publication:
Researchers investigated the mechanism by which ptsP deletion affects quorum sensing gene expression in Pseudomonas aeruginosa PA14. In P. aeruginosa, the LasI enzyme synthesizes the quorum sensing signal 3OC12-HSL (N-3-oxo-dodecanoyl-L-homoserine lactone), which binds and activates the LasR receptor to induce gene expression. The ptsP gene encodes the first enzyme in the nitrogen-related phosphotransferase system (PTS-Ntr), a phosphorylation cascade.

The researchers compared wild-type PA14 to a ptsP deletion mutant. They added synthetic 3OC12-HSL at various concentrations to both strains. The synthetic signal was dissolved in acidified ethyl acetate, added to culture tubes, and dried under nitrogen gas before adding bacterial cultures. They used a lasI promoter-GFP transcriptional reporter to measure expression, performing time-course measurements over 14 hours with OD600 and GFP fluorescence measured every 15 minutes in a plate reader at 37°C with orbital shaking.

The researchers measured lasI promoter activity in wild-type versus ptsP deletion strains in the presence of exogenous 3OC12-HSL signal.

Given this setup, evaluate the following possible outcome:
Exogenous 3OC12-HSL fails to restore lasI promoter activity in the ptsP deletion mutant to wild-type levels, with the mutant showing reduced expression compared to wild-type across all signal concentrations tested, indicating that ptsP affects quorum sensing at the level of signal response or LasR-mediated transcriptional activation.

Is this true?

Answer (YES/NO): NO